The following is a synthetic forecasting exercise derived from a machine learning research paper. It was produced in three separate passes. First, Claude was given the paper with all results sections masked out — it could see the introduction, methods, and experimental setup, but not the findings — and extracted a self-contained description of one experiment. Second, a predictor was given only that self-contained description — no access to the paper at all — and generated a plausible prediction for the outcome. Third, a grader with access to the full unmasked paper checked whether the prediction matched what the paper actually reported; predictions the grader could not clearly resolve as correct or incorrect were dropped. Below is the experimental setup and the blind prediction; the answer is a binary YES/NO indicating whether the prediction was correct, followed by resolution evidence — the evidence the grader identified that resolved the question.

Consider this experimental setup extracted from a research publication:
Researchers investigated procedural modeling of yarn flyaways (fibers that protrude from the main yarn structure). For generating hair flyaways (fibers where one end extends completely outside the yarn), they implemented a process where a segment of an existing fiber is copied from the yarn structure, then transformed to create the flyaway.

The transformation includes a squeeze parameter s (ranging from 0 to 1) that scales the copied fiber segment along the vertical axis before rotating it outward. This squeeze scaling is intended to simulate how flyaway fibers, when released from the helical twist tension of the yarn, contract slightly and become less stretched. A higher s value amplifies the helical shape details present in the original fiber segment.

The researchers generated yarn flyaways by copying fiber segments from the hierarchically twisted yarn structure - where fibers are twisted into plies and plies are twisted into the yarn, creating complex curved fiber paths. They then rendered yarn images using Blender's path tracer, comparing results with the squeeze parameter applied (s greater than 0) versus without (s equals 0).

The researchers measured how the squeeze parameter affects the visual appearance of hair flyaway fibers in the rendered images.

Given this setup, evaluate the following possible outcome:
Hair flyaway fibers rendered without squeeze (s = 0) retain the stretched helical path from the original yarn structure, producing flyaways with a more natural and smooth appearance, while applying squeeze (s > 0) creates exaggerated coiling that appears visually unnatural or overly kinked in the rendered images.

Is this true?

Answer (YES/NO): NO